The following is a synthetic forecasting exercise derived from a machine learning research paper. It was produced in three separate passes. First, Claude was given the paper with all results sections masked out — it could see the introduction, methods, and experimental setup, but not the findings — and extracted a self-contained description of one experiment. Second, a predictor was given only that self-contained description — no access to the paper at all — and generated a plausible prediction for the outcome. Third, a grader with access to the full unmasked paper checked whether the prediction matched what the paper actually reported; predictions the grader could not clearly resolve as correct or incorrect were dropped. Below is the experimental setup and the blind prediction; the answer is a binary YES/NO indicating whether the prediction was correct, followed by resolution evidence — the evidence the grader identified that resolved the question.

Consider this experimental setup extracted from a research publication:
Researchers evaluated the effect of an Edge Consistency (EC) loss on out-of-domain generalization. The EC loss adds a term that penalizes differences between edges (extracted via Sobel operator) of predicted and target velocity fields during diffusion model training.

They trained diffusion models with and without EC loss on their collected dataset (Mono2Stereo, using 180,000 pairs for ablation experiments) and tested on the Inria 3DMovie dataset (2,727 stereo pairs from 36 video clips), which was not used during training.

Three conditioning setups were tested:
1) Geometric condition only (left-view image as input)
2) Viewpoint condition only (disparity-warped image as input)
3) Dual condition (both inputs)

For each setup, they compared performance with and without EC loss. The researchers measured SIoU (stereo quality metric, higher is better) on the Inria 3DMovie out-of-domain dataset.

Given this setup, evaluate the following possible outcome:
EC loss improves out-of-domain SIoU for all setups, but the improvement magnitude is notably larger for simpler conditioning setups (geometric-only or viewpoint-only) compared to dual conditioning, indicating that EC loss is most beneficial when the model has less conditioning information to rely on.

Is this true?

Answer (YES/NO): NO